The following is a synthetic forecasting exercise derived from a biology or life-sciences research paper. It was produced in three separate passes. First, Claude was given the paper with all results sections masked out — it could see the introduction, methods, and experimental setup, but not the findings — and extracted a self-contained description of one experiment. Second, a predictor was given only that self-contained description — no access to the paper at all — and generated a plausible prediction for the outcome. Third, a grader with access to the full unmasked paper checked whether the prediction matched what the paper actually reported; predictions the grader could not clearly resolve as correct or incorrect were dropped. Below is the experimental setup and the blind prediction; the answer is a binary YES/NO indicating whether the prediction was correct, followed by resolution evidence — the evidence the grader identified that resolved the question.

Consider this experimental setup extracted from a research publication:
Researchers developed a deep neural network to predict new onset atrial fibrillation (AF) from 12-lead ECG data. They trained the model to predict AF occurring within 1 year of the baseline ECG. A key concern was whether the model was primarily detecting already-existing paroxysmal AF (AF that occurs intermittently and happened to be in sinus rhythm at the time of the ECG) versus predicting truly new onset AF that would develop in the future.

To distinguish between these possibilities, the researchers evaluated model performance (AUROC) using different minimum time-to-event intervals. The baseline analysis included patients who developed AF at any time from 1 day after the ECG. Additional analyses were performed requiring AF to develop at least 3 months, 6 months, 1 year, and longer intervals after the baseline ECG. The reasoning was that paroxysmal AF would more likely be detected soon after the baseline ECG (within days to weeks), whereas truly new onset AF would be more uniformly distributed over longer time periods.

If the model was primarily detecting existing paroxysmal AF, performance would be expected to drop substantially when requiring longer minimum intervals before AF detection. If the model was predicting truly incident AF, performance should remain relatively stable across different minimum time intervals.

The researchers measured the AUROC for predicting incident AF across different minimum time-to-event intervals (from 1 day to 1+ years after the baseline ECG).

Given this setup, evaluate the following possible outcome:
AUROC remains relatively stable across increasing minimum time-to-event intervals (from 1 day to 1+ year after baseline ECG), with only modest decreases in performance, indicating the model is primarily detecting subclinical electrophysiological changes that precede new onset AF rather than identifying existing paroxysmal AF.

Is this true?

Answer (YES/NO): YES